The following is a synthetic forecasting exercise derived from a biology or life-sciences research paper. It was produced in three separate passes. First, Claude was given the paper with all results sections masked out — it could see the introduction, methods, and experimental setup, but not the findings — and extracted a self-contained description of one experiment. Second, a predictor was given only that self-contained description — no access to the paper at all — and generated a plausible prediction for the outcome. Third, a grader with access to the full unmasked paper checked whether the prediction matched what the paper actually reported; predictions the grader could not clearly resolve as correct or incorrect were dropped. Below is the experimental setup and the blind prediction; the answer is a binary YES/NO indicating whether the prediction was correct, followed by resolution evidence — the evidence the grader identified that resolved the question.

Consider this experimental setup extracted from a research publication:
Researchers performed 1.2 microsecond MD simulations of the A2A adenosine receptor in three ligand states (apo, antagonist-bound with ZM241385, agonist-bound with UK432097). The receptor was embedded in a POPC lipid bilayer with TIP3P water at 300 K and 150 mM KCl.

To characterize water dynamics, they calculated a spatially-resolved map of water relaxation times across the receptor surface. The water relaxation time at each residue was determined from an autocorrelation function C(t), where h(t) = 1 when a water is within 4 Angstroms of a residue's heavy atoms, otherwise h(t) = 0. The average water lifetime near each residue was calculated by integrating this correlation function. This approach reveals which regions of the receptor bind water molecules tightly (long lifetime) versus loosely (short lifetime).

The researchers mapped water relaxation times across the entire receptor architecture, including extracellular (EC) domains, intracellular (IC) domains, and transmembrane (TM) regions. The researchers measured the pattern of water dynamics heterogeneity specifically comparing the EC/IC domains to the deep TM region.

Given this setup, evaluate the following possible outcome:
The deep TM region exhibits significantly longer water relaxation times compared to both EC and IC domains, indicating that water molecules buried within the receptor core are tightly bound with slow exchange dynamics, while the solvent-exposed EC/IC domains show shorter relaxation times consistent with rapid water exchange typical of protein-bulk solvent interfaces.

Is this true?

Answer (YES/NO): YES